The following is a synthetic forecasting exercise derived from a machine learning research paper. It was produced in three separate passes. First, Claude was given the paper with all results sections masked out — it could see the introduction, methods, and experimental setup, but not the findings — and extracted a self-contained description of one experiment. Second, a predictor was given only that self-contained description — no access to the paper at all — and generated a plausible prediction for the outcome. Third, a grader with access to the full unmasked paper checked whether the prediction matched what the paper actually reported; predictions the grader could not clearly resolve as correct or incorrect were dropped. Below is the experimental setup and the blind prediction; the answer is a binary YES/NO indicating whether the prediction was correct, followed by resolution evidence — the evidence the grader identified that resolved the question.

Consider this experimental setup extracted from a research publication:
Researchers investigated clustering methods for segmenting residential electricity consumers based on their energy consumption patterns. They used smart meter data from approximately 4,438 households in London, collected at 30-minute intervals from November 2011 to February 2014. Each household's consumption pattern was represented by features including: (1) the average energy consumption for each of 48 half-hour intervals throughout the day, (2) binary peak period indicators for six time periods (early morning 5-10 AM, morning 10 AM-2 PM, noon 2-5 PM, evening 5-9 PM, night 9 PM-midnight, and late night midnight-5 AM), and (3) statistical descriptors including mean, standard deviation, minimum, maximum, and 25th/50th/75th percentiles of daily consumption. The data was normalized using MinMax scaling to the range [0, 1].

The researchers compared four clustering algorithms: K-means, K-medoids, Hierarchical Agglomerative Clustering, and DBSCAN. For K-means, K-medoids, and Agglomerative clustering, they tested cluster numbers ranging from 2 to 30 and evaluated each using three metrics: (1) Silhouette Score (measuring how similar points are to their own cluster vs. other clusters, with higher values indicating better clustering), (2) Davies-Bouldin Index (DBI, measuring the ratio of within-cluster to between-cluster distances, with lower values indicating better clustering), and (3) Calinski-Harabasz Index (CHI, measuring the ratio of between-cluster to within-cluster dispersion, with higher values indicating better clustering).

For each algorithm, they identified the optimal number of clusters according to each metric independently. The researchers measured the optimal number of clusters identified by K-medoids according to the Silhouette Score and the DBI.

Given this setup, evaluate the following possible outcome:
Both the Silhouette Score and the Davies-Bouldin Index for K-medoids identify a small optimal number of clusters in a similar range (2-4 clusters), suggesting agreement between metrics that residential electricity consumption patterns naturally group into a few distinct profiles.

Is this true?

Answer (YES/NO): YES